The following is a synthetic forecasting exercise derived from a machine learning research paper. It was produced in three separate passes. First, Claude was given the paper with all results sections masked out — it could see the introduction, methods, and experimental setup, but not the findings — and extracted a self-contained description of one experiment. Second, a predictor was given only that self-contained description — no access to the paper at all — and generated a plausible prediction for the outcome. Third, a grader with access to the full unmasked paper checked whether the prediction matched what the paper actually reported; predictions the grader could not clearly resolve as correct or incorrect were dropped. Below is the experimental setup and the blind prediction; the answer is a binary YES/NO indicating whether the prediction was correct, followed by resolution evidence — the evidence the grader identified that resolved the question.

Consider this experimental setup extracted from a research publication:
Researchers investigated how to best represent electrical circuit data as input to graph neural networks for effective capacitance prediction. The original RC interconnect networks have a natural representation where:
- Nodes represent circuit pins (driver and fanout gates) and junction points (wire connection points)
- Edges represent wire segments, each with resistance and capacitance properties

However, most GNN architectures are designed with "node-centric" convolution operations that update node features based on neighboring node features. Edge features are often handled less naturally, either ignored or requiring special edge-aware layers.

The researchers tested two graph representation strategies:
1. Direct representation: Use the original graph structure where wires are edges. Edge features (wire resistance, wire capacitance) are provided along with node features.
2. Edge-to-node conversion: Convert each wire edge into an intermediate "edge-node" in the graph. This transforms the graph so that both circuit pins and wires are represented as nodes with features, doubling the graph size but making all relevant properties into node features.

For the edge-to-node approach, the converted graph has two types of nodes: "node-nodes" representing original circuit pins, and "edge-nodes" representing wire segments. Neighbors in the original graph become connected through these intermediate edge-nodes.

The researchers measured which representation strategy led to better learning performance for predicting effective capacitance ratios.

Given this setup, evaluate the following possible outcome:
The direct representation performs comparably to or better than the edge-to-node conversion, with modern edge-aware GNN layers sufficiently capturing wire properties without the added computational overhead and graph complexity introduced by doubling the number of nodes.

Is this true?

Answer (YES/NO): NO